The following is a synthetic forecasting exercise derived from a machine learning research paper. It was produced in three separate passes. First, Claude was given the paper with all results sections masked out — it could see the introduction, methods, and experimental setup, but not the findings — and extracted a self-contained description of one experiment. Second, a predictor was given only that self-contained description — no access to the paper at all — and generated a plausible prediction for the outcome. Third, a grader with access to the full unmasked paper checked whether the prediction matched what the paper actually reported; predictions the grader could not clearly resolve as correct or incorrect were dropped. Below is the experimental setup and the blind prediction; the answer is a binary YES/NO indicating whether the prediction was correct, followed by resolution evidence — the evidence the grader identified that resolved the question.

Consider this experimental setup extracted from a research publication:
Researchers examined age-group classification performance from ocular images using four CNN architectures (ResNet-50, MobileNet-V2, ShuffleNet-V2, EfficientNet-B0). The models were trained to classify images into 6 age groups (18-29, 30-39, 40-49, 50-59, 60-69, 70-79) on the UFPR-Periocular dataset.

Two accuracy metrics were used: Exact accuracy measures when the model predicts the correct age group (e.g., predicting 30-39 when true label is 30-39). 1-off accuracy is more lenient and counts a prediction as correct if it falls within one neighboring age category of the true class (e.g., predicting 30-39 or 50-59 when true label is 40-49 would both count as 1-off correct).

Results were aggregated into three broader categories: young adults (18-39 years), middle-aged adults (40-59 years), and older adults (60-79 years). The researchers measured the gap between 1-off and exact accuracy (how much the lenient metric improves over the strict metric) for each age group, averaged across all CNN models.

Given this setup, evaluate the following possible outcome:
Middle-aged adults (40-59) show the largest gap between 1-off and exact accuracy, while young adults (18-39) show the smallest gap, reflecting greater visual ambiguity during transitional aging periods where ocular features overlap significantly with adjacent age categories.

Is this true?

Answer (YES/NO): YES